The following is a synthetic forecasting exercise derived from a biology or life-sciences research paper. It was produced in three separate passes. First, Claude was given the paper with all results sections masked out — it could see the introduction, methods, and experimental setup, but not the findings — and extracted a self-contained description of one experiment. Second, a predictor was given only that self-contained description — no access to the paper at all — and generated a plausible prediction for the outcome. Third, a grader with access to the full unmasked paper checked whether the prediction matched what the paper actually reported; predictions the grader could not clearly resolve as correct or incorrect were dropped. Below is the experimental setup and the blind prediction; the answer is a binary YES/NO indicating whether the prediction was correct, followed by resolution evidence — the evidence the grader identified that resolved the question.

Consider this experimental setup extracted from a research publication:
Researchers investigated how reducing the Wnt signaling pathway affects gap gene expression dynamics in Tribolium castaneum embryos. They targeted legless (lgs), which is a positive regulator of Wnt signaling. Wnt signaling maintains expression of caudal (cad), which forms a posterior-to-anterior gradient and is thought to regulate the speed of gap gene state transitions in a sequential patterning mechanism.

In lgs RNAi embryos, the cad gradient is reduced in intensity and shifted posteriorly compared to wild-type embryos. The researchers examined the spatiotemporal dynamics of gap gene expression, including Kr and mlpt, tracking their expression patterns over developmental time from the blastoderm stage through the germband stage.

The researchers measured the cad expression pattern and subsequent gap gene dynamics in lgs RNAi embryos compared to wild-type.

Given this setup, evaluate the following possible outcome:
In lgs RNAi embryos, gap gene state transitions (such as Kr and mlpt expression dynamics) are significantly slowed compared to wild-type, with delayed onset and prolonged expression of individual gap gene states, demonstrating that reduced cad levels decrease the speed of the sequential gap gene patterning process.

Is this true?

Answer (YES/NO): YES